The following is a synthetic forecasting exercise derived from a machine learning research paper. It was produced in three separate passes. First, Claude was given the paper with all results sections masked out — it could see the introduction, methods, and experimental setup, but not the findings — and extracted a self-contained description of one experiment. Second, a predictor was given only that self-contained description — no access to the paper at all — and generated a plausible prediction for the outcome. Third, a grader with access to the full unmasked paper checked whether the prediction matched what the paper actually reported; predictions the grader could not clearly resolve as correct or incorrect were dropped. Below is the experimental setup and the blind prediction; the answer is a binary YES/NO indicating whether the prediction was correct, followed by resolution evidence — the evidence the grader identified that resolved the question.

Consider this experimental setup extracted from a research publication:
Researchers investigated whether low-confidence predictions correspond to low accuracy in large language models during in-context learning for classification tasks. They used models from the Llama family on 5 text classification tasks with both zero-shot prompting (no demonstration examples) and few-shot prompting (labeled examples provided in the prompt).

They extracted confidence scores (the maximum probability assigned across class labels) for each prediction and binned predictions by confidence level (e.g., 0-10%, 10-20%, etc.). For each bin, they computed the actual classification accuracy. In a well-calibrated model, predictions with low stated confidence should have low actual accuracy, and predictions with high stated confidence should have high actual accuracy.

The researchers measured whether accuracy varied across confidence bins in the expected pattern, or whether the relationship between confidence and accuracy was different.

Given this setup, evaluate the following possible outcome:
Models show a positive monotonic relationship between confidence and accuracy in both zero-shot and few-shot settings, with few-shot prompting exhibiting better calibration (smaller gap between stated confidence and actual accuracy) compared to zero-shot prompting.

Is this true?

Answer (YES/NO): NO